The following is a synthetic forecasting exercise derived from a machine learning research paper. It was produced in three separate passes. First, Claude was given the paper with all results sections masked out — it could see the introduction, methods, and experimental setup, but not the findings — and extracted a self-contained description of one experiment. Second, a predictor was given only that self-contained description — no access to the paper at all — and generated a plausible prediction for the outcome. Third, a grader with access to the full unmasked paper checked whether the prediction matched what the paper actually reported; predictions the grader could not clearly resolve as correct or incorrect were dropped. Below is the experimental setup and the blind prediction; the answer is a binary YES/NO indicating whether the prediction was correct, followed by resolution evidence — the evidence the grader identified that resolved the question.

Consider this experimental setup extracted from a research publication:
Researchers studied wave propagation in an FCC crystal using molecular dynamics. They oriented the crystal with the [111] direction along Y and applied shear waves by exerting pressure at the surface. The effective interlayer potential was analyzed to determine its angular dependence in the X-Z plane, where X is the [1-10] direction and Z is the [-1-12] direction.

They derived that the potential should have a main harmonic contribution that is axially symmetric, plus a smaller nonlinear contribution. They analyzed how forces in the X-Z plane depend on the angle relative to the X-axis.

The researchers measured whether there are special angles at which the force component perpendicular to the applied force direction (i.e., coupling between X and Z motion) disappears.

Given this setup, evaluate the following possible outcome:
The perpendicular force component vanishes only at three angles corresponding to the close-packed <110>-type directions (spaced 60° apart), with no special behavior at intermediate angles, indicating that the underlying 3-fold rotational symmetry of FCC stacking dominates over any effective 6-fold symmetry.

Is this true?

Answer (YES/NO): NO